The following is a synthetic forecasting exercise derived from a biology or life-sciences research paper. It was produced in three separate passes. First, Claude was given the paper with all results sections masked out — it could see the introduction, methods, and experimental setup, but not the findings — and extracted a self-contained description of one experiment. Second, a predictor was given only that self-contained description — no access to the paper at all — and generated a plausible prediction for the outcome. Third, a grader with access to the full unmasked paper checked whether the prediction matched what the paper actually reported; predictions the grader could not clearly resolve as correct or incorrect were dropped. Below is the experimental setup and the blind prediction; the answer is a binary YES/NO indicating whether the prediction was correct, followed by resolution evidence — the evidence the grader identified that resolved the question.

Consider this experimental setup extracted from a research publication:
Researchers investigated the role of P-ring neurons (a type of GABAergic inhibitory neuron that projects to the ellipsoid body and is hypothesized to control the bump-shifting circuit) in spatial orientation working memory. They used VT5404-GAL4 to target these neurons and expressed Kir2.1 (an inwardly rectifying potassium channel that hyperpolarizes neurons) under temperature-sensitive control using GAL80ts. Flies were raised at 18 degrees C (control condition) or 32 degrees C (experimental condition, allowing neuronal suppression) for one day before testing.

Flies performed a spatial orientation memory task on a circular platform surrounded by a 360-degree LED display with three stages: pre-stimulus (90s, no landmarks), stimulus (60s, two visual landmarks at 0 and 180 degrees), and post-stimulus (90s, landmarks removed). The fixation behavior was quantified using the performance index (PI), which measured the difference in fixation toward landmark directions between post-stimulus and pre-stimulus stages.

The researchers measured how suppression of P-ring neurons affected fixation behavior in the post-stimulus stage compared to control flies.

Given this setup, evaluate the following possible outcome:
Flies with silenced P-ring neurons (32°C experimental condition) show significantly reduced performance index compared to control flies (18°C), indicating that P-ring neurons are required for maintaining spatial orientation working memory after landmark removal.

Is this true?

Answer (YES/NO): NO